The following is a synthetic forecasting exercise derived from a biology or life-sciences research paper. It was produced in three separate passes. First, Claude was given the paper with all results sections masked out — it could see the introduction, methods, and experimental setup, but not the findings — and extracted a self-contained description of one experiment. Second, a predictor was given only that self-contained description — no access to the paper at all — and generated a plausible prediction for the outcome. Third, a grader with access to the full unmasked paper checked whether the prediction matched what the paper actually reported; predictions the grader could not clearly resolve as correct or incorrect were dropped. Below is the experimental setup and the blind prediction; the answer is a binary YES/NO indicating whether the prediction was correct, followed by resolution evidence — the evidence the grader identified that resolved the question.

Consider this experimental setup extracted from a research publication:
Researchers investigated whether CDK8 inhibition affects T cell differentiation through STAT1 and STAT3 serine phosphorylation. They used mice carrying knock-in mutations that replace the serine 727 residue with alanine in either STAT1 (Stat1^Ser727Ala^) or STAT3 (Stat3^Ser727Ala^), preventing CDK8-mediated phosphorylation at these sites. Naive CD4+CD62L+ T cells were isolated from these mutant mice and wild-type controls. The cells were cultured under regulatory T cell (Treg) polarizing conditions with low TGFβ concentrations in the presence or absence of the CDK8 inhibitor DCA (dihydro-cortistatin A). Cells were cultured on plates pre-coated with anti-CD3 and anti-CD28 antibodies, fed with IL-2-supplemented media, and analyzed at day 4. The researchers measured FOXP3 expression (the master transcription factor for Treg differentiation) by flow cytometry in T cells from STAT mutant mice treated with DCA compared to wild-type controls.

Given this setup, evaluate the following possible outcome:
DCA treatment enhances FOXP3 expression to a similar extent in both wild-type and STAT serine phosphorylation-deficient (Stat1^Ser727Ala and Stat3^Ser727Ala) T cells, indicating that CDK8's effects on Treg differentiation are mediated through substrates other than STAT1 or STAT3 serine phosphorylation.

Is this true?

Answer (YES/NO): YES